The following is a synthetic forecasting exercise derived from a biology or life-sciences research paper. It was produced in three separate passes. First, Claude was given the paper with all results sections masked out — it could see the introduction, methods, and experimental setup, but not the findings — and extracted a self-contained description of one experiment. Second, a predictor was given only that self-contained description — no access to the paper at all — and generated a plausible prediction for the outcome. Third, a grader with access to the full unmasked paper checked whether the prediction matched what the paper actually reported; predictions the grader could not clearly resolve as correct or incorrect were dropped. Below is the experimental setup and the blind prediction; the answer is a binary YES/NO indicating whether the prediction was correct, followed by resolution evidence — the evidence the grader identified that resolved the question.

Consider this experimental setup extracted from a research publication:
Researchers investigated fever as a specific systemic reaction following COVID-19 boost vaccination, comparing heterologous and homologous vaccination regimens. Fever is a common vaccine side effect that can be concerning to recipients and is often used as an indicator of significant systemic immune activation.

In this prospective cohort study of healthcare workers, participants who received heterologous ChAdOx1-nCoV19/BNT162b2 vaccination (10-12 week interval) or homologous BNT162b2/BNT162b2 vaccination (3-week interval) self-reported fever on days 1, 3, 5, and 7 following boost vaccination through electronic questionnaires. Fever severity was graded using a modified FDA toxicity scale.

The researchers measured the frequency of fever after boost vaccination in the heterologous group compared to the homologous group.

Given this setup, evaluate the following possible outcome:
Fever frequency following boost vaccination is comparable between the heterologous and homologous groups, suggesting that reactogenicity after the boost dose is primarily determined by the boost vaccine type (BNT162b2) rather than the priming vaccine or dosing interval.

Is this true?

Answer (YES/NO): NO